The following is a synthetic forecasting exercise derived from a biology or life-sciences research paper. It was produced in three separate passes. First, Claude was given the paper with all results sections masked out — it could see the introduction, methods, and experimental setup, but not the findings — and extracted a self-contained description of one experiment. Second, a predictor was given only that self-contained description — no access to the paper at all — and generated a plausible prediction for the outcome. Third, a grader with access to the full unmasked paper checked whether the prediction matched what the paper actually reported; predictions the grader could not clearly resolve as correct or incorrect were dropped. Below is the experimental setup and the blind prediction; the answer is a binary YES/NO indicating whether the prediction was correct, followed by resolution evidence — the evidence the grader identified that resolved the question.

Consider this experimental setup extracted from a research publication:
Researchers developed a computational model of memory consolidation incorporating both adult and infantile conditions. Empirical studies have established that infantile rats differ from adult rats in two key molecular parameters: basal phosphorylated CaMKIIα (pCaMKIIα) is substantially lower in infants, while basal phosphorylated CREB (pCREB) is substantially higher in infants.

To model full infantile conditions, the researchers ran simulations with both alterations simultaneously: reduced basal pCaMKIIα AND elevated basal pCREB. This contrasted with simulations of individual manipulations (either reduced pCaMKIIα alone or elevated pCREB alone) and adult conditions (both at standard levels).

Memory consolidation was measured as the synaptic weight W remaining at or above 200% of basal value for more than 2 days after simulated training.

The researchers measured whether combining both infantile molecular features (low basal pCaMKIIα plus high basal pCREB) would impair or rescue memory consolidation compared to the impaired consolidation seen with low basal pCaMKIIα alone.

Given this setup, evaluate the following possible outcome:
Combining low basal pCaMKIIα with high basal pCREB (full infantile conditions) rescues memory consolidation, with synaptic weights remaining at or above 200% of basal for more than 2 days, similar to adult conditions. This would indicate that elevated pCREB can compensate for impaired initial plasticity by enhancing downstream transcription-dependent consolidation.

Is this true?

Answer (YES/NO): NO